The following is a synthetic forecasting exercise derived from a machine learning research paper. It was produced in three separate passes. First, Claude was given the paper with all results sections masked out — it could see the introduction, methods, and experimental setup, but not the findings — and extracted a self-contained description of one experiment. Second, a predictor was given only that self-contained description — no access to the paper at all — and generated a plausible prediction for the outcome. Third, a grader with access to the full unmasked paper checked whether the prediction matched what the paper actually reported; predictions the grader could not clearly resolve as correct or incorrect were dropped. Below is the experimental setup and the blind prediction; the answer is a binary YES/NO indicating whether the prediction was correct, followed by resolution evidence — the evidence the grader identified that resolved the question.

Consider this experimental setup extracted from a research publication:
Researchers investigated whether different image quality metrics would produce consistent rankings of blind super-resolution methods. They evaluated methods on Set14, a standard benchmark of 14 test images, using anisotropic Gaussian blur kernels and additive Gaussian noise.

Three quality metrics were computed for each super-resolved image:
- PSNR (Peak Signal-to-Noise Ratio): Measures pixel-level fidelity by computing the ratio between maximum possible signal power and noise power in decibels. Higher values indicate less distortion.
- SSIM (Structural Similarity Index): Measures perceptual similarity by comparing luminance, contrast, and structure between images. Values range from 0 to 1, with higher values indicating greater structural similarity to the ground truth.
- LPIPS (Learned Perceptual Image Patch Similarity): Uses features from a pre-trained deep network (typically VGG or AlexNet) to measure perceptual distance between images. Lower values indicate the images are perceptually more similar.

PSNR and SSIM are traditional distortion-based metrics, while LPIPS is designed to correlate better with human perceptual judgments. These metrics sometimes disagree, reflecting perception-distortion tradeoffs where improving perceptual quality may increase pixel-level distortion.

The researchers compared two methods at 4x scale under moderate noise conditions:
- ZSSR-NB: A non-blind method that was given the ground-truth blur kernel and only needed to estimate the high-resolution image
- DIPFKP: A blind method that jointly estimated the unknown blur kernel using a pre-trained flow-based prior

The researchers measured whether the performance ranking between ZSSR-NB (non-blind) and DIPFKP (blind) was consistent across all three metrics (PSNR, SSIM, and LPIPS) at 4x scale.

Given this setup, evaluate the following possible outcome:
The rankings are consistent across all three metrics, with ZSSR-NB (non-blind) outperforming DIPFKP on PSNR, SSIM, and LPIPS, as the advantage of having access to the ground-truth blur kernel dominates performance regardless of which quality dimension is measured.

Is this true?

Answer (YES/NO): NO